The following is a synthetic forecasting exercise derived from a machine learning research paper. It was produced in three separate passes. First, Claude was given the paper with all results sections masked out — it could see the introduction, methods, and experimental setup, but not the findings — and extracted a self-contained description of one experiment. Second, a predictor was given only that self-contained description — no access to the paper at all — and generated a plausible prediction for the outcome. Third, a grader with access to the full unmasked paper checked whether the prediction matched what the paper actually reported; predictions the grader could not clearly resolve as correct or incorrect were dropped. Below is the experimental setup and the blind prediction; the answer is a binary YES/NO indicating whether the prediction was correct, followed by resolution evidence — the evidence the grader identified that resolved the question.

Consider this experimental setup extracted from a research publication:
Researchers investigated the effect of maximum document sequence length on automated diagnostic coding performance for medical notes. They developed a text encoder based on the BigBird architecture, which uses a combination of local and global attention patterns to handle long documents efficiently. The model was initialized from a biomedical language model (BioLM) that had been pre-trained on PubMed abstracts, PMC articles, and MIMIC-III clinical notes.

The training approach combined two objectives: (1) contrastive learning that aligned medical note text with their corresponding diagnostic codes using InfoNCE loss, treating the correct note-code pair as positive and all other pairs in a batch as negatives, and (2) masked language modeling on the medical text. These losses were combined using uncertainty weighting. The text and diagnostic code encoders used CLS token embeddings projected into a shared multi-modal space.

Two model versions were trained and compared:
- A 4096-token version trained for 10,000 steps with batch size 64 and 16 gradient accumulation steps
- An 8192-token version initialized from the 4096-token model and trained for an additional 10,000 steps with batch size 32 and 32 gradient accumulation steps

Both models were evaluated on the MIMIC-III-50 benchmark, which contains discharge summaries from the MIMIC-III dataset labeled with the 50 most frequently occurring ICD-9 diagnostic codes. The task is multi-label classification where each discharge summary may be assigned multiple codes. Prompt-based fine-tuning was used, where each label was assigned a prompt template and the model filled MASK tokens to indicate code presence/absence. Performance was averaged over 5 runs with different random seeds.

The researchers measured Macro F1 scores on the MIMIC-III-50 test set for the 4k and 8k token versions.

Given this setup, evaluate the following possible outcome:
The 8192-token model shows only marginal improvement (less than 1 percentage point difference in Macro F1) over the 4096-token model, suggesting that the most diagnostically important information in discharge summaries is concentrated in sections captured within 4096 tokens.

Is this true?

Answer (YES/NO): NO